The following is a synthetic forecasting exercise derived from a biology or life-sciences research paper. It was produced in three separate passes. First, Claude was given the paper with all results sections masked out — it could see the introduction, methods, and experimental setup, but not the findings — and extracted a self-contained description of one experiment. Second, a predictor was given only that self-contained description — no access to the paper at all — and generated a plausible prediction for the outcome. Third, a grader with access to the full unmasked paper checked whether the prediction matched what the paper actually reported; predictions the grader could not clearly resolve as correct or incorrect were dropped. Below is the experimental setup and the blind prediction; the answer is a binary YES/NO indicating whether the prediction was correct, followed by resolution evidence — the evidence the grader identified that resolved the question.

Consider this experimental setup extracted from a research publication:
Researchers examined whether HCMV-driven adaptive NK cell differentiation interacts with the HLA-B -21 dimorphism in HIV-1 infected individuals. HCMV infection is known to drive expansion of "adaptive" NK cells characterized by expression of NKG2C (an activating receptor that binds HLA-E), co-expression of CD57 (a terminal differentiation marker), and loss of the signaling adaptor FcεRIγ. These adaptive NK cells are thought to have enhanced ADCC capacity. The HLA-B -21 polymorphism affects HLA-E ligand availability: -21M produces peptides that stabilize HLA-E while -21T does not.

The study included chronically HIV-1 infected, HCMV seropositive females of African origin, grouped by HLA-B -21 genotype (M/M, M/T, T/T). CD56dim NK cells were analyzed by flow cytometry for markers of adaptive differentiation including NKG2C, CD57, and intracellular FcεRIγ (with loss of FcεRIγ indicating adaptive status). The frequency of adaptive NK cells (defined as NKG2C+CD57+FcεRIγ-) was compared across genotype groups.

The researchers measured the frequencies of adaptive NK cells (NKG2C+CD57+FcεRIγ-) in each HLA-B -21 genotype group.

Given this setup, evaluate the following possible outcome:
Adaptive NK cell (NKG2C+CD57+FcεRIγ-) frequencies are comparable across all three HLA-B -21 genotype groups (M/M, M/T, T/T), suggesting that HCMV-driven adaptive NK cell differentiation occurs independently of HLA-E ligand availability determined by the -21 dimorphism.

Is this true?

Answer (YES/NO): YES